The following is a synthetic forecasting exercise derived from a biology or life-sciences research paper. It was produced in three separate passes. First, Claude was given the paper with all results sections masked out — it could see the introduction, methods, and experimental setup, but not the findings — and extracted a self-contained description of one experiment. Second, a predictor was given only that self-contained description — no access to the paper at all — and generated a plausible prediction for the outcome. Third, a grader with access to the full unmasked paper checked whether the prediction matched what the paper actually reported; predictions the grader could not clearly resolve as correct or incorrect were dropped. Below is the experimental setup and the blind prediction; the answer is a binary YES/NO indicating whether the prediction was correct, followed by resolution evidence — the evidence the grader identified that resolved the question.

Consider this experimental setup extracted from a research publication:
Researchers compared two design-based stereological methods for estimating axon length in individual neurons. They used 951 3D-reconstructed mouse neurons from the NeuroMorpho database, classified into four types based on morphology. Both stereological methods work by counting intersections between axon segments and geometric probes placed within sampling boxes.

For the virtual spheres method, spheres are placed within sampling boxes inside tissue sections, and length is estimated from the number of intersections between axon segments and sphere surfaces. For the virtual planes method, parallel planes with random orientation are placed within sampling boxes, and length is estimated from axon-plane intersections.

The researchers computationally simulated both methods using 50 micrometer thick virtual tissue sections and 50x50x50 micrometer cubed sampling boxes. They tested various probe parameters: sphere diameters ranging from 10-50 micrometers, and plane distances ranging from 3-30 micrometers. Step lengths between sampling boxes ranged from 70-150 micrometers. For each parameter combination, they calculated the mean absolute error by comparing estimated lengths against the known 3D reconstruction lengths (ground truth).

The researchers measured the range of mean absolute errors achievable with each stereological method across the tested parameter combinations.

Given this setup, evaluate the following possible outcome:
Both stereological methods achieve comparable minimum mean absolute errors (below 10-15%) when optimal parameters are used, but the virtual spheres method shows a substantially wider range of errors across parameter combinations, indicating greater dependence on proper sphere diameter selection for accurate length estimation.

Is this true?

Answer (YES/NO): NO